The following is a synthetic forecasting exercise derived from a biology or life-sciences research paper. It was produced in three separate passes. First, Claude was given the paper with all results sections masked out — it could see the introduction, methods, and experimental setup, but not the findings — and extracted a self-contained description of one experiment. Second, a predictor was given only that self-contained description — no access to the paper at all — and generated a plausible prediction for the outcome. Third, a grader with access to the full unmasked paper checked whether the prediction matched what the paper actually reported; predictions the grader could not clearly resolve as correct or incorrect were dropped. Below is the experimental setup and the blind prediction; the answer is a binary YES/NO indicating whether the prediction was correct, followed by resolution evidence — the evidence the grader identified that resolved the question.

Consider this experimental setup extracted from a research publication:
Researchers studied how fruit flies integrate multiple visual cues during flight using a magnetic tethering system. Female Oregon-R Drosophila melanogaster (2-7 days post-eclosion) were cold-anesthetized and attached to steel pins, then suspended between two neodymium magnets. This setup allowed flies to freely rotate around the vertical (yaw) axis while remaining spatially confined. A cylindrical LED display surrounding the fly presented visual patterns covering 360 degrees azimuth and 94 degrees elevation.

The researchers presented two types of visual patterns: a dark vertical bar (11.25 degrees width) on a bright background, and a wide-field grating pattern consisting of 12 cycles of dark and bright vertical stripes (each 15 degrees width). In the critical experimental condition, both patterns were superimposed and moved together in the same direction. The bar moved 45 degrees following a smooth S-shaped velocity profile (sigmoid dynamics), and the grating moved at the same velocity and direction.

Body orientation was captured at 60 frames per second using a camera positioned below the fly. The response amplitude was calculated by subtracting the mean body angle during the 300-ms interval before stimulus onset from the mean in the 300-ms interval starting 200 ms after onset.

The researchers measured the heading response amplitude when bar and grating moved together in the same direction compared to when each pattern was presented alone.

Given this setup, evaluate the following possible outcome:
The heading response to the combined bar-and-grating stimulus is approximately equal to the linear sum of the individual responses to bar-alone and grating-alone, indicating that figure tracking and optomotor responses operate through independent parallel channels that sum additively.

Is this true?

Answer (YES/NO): YES